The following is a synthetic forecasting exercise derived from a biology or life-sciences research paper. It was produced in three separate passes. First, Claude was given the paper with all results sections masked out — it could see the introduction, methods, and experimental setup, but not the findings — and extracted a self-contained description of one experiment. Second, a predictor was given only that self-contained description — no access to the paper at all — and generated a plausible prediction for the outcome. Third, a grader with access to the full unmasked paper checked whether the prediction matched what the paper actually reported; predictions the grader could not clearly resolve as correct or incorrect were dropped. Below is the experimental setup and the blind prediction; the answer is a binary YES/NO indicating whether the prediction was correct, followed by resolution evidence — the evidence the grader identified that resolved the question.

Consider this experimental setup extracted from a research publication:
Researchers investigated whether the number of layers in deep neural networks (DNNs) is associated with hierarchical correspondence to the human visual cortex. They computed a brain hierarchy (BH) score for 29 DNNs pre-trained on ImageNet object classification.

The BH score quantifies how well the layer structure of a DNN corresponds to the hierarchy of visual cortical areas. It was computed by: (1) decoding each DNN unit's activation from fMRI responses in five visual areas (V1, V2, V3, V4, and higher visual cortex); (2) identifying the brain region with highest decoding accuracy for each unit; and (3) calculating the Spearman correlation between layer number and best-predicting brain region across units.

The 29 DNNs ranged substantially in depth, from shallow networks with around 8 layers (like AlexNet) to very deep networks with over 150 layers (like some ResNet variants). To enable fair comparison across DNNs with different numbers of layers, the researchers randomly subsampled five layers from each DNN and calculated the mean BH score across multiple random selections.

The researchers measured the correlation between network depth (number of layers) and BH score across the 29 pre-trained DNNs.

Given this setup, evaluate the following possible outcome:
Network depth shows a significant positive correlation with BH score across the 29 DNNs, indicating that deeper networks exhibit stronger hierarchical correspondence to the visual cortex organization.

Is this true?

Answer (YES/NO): NO